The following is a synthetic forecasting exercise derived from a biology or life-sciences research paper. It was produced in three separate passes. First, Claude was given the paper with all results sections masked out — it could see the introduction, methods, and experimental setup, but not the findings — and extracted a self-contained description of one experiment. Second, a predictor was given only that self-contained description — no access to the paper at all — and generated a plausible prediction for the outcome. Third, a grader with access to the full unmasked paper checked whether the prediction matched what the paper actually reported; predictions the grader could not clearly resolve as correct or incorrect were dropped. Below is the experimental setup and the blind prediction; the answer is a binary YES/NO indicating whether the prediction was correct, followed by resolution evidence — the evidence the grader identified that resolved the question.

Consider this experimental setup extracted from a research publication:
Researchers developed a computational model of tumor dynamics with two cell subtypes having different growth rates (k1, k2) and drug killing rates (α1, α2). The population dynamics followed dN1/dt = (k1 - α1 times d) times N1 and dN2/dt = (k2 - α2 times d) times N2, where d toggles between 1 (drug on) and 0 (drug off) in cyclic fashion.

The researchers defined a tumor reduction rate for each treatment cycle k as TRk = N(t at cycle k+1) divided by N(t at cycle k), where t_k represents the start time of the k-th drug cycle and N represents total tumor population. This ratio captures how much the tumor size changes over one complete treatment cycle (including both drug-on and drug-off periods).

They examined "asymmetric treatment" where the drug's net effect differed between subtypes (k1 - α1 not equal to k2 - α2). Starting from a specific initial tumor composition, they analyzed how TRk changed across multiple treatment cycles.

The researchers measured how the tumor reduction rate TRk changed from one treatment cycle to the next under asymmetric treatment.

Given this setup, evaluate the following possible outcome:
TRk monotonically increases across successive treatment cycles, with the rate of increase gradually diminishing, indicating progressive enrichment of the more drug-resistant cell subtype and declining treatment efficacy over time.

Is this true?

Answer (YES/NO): NO